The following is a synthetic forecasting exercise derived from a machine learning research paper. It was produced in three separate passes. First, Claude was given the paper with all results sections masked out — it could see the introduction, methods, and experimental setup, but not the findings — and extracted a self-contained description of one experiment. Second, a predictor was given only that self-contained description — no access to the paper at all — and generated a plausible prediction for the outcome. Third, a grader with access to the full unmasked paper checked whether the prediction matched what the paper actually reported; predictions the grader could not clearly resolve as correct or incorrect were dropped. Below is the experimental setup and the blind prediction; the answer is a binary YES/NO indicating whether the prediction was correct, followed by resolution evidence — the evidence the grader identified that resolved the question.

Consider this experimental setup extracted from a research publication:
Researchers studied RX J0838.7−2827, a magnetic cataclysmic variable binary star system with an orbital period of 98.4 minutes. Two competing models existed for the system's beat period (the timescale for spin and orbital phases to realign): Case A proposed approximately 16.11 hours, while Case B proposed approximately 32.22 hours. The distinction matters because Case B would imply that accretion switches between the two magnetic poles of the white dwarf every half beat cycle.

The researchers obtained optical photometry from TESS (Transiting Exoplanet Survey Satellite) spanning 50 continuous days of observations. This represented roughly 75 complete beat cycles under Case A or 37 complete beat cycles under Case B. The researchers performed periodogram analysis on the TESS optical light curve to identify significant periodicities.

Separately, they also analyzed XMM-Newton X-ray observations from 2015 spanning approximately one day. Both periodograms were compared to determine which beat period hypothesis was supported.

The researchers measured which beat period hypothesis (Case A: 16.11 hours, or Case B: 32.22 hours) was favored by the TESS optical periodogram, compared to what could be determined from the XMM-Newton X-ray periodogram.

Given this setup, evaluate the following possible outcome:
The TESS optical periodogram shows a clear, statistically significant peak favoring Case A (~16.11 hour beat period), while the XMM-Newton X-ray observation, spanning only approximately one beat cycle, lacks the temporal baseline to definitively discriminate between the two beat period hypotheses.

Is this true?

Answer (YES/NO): NO